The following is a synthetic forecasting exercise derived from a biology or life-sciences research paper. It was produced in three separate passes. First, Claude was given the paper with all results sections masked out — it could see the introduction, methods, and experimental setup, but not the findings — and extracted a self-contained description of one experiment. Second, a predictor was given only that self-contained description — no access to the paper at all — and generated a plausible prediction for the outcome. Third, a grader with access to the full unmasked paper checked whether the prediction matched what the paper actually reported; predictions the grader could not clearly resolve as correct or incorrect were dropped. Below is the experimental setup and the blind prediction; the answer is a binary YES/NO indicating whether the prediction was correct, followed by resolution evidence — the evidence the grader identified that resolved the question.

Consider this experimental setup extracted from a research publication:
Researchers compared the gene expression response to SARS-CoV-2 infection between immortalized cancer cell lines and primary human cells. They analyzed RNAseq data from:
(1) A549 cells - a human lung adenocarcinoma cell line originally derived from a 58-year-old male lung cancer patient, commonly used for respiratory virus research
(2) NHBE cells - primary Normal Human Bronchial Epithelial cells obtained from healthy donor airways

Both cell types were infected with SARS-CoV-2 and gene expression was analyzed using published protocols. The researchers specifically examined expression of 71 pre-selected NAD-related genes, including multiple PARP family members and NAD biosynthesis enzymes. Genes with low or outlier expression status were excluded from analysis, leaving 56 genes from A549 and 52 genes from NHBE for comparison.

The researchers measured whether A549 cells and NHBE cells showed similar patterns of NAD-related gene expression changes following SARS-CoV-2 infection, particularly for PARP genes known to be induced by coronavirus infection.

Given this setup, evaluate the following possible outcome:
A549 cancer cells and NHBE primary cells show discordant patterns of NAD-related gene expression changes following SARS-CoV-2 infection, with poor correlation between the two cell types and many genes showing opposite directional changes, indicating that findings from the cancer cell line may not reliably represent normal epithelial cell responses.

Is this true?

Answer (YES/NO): NO